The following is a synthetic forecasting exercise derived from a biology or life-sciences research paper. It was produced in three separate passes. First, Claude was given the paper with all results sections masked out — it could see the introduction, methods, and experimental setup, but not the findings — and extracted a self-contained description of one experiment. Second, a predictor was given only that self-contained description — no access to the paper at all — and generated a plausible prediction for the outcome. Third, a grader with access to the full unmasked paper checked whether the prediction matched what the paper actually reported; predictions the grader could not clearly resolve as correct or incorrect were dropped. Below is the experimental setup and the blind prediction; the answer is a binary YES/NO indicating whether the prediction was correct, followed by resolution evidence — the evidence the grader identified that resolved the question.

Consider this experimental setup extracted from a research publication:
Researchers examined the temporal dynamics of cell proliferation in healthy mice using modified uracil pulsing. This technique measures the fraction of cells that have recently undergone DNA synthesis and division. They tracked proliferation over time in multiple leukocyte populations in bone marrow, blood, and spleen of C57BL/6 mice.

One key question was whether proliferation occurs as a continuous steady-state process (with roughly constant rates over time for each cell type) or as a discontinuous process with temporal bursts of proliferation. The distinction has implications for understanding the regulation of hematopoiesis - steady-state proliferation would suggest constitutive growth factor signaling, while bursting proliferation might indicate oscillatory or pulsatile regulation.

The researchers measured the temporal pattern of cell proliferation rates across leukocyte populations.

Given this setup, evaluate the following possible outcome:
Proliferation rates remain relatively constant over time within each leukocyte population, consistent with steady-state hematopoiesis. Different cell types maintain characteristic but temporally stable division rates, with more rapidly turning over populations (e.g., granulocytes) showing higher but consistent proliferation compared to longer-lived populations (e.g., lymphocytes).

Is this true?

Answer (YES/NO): NO